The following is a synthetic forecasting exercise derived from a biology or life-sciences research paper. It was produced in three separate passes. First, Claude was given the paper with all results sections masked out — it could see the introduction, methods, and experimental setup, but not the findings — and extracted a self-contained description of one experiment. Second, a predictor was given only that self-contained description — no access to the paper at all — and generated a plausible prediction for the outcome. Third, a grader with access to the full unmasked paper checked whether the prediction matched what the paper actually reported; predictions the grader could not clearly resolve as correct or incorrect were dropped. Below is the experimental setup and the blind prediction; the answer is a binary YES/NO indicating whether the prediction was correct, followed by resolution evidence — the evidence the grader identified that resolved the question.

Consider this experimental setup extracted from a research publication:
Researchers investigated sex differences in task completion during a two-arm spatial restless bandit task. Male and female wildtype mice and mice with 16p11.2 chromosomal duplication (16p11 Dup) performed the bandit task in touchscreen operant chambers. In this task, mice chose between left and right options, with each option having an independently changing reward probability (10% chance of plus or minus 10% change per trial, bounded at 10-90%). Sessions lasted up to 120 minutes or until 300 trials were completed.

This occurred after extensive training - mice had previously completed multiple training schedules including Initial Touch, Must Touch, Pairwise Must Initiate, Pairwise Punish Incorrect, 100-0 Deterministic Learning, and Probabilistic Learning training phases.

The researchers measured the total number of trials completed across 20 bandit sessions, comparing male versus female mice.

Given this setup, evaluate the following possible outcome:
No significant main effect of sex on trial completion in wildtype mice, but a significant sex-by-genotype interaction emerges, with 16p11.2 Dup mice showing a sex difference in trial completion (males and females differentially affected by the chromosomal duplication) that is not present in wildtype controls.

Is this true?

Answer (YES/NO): NO